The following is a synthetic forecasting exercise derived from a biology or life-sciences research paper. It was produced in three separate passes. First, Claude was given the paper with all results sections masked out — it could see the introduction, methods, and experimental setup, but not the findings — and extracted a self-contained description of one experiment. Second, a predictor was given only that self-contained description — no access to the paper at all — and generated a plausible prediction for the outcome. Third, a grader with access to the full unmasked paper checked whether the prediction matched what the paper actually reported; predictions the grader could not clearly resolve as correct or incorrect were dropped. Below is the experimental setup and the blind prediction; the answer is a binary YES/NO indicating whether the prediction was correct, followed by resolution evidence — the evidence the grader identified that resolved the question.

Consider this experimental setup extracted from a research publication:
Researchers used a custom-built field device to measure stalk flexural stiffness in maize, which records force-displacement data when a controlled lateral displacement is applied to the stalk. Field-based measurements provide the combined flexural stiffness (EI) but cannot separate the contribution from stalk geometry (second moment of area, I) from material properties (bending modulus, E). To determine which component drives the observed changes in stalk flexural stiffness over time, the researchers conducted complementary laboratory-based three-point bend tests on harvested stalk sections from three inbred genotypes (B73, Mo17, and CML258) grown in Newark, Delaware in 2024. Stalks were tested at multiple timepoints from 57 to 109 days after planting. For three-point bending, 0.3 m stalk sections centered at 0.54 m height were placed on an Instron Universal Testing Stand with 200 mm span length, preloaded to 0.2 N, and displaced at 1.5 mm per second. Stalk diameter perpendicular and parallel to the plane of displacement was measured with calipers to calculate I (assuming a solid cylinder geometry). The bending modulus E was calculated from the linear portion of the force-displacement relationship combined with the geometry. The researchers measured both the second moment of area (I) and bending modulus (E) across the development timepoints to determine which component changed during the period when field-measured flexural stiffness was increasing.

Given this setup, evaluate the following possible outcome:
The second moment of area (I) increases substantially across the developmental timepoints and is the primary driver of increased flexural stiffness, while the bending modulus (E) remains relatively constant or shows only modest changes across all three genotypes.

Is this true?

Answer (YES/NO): NO